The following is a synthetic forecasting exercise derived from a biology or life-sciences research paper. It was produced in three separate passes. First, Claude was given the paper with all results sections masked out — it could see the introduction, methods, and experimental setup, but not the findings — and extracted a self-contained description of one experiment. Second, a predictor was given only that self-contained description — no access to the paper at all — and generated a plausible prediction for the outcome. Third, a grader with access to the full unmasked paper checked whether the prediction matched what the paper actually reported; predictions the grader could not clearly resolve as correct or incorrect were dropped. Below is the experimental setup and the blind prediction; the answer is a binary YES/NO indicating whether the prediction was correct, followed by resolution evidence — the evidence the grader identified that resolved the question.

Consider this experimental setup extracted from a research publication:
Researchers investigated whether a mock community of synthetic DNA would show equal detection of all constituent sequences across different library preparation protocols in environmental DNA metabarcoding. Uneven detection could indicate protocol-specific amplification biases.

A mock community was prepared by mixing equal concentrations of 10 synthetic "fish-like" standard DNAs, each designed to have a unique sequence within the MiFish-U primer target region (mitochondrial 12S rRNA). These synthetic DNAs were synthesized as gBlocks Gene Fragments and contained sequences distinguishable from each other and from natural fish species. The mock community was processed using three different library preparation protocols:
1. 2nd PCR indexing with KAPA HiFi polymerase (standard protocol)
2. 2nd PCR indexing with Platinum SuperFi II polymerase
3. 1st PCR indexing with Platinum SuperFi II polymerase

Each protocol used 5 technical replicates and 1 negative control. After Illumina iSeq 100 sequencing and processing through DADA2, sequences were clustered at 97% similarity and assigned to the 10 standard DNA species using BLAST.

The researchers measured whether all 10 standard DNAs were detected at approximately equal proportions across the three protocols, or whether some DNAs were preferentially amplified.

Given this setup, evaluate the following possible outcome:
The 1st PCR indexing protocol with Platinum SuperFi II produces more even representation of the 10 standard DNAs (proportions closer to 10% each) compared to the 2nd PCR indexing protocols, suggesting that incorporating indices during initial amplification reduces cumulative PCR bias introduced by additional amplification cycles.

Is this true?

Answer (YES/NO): NO